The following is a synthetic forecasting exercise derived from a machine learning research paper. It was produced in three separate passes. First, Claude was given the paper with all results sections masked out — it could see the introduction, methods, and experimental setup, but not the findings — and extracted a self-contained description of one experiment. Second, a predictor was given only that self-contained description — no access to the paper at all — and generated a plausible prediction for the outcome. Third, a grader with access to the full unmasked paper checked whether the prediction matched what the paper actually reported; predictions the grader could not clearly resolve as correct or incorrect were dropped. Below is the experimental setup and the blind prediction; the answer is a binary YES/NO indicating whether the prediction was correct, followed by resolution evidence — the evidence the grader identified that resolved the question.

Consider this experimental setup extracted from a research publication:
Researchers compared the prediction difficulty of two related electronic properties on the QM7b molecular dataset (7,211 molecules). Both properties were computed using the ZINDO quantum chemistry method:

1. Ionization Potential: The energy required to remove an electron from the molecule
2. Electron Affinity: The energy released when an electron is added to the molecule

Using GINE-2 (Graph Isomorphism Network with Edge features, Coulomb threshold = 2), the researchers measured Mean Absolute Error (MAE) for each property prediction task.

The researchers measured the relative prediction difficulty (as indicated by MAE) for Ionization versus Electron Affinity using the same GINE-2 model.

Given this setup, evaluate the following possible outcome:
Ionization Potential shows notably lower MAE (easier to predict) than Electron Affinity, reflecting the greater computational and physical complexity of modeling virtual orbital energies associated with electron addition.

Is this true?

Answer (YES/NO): NO